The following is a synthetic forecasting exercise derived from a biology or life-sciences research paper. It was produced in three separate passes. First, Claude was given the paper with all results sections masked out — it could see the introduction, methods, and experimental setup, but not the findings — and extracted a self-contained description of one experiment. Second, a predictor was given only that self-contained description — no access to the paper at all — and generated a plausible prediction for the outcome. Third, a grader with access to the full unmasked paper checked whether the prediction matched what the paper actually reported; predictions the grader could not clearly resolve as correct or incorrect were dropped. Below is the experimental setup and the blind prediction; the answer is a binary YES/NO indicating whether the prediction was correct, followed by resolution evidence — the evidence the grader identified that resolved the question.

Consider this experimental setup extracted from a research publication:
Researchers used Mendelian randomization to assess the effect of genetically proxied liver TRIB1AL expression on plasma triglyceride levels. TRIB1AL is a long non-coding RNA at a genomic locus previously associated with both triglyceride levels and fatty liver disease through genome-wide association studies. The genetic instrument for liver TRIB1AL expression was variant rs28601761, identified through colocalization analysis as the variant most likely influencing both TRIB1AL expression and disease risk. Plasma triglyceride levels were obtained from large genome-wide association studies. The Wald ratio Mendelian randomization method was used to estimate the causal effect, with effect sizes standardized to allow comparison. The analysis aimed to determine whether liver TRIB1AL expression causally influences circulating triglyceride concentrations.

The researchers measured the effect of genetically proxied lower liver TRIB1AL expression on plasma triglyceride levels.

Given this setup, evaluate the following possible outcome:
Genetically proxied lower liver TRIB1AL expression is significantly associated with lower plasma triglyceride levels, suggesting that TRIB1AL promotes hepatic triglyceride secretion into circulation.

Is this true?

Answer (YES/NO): YES